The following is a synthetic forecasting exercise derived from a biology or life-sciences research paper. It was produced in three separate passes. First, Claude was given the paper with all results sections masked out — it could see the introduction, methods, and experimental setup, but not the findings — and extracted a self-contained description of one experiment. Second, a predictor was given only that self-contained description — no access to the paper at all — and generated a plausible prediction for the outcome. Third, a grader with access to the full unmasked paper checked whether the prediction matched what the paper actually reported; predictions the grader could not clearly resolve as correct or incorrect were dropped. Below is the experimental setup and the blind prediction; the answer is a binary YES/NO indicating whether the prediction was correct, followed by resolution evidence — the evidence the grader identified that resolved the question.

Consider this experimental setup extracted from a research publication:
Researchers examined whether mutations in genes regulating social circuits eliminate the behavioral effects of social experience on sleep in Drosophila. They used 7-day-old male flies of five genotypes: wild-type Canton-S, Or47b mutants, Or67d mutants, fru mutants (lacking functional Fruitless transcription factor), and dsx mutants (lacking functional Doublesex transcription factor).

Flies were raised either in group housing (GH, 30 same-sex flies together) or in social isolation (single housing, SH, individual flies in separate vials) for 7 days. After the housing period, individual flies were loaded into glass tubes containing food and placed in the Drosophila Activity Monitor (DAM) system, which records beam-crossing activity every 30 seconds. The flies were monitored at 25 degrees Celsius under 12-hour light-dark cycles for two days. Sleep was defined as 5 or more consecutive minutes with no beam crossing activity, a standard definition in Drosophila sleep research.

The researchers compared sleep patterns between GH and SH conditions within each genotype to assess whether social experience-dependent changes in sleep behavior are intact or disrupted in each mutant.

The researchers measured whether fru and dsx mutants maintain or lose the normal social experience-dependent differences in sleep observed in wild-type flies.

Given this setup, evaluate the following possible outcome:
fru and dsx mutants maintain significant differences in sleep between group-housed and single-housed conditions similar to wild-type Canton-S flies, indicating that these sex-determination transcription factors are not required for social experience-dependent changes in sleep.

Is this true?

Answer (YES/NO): NO